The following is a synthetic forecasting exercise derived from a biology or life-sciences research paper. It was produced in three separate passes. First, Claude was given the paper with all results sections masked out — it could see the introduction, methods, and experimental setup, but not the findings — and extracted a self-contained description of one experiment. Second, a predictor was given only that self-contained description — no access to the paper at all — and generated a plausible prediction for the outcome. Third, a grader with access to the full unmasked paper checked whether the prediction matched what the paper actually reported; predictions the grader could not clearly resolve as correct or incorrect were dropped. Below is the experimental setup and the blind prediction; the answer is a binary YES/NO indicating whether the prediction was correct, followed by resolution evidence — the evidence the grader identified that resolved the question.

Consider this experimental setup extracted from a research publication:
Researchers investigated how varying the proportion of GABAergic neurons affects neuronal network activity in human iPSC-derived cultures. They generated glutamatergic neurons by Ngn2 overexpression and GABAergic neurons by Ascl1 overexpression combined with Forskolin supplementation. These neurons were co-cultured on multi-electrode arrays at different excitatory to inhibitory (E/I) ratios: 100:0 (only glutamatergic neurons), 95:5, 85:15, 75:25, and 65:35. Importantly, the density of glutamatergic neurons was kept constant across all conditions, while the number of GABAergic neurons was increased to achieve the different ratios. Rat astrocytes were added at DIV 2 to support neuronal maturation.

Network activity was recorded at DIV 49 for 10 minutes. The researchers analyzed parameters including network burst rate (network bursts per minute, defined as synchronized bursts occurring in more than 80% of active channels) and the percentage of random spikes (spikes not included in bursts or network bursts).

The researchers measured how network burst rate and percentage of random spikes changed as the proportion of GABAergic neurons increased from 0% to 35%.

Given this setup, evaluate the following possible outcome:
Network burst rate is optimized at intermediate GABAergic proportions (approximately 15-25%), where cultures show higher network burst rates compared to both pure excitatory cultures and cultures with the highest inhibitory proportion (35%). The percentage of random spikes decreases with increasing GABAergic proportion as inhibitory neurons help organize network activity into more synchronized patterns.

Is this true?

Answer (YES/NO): NO